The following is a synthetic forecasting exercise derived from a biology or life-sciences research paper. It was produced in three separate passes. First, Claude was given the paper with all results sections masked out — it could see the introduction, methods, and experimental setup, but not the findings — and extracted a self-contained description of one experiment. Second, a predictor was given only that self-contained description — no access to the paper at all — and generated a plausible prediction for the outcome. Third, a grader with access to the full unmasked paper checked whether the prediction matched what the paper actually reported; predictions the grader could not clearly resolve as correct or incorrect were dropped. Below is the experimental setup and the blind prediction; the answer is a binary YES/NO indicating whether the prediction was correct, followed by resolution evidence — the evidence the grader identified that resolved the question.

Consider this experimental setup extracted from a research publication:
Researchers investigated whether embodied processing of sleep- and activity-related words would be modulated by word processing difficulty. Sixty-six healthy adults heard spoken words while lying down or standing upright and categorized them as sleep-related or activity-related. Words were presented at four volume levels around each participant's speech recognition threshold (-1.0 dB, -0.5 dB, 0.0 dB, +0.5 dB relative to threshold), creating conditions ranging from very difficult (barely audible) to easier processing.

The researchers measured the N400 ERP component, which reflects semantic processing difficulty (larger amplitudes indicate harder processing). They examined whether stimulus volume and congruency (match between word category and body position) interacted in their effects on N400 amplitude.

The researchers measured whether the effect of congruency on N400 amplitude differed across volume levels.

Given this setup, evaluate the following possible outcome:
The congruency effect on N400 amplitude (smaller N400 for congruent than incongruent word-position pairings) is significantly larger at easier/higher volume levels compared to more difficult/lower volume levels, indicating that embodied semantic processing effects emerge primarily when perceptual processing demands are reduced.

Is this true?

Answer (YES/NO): NO